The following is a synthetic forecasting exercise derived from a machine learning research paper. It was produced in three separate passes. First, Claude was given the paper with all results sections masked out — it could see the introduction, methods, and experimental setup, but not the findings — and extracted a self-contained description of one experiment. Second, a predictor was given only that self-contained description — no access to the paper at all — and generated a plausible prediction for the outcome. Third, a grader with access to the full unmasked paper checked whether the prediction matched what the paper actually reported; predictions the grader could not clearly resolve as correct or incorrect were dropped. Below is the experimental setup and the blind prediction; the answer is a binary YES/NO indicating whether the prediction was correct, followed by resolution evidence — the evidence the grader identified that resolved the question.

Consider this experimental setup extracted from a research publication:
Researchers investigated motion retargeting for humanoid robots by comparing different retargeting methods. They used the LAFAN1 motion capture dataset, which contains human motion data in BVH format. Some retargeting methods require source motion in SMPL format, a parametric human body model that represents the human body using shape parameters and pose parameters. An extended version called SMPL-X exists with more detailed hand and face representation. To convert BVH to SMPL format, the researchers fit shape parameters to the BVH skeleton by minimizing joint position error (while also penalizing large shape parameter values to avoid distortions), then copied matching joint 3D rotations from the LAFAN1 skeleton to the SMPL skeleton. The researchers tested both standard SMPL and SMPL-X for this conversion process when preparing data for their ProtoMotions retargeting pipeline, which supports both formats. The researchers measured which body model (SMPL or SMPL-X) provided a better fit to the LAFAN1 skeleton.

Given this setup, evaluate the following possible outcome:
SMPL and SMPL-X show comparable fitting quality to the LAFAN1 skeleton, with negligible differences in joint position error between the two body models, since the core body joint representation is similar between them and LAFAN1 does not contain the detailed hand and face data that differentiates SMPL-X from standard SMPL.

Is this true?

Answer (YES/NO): NO